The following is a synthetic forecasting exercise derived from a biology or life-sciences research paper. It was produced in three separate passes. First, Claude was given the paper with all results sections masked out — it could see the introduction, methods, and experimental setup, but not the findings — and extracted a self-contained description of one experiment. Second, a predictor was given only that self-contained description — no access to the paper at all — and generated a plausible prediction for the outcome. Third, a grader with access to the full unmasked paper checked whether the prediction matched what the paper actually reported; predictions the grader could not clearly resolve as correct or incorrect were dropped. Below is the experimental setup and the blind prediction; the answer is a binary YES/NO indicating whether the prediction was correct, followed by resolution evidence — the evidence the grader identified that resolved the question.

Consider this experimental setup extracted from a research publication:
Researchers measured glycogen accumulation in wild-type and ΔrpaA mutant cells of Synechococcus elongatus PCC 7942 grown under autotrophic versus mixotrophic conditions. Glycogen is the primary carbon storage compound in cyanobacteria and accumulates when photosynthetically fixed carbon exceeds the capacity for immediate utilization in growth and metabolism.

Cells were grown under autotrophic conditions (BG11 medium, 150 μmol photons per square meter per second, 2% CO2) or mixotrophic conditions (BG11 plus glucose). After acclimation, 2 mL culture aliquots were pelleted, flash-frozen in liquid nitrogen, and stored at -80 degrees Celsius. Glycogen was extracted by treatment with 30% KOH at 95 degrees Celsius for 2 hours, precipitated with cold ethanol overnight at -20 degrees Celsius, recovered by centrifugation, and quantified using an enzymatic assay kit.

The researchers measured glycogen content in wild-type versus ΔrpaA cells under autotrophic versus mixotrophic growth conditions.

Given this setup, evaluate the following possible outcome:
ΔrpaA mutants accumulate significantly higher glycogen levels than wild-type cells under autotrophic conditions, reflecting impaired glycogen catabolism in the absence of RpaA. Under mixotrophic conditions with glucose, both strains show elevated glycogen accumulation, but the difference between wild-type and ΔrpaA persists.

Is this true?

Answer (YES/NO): NO